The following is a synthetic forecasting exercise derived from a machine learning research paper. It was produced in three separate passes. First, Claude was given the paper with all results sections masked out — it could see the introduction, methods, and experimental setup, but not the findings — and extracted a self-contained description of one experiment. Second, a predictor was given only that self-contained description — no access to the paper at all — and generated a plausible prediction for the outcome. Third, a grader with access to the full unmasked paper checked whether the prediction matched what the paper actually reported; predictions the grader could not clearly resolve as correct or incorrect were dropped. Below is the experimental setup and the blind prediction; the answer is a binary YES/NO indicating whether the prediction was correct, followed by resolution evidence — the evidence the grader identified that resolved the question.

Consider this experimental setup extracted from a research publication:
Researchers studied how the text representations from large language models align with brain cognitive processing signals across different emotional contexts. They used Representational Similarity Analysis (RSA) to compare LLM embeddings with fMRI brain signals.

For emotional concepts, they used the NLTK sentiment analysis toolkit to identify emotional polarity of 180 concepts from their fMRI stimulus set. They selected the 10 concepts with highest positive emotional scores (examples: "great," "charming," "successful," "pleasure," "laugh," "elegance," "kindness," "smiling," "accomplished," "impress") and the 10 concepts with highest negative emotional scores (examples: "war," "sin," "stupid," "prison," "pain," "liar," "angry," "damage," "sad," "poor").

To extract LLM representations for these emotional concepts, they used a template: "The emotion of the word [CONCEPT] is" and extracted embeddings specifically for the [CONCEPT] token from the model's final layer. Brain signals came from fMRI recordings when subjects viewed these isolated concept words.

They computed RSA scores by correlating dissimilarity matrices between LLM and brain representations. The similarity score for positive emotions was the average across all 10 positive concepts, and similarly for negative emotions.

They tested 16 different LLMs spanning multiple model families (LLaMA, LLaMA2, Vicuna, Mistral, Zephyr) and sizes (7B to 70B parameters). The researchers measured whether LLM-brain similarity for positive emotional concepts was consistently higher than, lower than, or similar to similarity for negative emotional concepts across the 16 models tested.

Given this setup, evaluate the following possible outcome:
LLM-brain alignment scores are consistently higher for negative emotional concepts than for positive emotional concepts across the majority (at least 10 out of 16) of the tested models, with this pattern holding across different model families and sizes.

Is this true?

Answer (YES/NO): NO